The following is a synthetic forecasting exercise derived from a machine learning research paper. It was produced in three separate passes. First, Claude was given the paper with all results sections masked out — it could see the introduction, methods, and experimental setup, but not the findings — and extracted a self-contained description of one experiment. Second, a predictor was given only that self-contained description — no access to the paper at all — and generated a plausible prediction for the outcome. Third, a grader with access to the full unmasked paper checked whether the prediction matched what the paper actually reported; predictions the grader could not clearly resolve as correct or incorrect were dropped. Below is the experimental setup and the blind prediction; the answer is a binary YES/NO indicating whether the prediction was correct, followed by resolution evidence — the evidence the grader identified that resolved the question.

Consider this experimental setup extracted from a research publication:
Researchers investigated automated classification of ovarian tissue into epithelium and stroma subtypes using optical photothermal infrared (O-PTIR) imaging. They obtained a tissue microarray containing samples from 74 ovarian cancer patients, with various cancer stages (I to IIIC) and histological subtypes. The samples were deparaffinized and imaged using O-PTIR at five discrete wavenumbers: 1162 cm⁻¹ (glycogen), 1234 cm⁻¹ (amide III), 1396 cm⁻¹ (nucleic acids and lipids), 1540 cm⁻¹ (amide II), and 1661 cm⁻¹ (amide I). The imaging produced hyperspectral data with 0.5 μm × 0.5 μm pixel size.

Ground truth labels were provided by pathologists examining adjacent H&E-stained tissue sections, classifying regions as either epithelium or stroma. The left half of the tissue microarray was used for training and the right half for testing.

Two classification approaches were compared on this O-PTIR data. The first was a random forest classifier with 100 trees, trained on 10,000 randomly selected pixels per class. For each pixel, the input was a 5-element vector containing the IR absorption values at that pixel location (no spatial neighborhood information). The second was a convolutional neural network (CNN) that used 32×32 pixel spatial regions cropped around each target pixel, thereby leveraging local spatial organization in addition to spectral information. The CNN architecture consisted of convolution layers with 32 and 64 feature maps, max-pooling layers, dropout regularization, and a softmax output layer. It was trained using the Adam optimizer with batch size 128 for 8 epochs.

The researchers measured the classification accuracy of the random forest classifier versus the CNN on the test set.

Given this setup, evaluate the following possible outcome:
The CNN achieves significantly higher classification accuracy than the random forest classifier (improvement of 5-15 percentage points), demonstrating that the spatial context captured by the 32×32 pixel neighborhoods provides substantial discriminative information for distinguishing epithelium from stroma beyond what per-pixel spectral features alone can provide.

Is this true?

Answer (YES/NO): NO